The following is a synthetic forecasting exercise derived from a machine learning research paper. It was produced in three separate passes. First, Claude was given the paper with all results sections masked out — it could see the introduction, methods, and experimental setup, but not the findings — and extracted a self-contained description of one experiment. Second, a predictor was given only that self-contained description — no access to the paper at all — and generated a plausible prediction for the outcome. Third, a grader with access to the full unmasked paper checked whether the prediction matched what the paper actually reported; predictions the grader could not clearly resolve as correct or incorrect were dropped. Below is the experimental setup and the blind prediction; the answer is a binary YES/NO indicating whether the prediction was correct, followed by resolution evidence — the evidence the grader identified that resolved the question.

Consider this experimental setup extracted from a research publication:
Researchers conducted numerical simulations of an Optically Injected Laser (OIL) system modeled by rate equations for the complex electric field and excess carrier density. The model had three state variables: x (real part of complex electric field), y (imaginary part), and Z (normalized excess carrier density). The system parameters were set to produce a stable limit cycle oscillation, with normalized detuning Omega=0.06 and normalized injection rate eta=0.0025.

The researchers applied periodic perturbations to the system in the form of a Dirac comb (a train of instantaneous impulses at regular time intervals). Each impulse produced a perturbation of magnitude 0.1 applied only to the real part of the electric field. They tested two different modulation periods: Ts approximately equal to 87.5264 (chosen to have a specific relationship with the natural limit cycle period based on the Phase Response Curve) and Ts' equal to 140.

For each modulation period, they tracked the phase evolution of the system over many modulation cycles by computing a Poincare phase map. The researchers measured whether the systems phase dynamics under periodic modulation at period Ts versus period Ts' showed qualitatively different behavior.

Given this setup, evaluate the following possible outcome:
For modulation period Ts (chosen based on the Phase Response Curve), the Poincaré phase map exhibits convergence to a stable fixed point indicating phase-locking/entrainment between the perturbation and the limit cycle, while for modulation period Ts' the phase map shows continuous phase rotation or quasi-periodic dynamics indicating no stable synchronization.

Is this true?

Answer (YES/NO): YES